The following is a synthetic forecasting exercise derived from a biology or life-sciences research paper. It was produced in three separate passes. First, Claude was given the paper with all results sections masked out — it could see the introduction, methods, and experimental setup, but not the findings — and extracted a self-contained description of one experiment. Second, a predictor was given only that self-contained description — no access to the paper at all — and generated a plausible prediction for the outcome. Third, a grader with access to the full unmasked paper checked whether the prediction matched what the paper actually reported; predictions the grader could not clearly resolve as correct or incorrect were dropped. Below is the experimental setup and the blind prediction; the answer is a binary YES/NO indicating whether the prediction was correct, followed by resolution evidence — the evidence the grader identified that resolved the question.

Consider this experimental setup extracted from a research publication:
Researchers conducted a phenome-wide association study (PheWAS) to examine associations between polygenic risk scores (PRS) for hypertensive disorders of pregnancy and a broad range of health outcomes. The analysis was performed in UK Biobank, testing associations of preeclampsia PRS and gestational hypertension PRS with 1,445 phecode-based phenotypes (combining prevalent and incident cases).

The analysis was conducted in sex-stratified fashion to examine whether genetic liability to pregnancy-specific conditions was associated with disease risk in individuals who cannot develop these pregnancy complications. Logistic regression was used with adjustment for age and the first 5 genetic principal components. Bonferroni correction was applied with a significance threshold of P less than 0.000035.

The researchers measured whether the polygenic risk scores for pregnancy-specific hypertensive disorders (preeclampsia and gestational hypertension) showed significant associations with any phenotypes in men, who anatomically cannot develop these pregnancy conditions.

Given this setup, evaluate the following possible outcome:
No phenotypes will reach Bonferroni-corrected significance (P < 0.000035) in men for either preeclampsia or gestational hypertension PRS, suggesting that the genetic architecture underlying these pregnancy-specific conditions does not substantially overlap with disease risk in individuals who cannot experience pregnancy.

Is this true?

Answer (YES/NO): NO